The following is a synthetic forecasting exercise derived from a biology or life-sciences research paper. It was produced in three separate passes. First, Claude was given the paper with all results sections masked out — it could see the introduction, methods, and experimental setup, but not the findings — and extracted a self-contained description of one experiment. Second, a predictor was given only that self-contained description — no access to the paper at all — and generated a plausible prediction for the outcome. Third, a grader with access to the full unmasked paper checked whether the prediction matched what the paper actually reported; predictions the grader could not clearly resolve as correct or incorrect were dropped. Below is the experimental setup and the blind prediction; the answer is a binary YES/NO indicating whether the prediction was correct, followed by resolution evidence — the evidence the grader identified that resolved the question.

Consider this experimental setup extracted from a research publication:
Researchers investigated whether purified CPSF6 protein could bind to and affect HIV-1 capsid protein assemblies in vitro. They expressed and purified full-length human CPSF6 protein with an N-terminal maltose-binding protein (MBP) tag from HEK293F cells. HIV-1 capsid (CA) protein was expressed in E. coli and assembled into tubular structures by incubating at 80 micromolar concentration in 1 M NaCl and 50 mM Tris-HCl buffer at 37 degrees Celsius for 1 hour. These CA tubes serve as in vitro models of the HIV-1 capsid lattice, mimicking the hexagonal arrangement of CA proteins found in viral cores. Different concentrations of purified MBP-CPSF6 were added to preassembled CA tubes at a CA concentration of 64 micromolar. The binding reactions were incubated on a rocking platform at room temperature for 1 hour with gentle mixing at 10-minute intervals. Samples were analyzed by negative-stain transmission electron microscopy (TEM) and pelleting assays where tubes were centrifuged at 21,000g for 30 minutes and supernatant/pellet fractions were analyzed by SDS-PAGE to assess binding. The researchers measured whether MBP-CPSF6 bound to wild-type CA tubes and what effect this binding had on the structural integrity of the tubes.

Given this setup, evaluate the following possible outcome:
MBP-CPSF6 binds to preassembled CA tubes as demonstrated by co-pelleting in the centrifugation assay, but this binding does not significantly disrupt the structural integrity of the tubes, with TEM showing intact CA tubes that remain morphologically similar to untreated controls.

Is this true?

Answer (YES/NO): NO